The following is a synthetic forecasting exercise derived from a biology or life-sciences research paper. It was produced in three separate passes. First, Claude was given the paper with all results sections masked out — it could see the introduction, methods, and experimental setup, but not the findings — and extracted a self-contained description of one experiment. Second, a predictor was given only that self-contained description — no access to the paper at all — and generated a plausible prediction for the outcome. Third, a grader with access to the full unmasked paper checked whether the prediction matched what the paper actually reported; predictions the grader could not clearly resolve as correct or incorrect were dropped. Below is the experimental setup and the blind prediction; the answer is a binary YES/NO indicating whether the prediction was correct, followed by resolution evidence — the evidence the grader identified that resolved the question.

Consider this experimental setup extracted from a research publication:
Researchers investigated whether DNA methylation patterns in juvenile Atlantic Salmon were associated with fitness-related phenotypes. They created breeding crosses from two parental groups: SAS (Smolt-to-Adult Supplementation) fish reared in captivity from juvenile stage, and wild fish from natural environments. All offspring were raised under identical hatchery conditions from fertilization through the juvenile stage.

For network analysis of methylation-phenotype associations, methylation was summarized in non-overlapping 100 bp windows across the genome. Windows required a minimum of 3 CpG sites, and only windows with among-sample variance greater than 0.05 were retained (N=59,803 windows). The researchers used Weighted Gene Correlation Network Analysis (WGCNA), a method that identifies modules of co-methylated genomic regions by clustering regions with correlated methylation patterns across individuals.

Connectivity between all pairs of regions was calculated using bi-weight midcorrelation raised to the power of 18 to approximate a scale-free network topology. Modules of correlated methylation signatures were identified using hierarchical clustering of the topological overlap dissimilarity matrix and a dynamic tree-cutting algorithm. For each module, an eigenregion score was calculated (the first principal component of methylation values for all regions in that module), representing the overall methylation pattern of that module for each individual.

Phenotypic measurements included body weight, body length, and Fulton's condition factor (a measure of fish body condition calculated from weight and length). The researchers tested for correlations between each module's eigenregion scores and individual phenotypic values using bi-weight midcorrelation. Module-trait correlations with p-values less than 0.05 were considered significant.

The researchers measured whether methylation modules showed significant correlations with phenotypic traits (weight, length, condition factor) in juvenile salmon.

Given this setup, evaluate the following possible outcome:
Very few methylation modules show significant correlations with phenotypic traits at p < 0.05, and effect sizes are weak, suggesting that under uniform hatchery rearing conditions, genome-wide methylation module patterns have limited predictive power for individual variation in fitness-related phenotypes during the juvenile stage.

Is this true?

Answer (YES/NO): NO